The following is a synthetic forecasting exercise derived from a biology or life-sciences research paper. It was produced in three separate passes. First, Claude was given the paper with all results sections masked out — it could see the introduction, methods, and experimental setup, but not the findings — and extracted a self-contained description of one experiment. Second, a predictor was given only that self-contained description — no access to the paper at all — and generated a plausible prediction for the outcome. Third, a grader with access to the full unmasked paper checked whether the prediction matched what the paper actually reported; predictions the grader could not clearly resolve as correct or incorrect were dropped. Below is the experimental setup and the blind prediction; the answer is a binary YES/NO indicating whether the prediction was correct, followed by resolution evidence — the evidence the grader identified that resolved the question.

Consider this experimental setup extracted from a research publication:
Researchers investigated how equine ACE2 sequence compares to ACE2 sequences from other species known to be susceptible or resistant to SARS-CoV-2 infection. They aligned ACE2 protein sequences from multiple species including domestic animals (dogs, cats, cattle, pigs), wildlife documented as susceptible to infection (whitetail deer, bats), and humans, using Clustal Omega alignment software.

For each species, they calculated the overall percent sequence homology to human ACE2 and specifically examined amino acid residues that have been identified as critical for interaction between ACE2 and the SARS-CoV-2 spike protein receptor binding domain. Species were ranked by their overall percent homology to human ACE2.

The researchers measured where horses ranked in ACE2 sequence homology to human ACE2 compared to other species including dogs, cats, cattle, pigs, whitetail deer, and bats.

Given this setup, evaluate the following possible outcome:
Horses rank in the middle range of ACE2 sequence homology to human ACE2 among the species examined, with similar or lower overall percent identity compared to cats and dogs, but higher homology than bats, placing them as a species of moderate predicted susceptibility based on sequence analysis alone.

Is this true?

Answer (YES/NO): NO